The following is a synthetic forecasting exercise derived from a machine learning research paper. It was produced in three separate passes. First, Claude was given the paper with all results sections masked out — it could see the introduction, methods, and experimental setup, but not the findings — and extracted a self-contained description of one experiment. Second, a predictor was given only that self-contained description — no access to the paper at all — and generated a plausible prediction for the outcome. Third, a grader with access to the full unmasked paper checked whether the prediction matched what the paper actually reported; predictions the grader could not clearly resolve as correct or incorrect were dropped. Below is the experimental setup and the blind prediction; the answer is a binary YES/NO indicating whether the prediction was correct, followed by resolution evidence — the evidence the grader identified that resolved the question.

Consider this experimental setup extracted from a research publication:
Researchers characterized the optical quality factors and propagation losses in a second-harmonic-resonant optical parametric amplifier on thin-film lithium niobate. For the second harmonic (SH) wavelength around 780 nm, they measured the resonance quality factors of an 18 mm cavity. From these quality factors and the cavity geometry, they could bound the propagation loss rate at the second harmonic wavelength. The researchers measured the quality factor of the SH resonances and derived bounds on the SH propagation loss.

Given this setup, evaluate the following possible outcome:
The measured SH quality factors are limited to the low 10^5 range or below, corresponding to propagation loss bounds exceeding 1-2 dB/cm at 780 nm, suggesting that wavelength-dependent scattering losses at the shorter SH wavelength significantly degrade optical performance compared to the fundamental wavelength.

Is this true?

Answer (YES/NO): NO